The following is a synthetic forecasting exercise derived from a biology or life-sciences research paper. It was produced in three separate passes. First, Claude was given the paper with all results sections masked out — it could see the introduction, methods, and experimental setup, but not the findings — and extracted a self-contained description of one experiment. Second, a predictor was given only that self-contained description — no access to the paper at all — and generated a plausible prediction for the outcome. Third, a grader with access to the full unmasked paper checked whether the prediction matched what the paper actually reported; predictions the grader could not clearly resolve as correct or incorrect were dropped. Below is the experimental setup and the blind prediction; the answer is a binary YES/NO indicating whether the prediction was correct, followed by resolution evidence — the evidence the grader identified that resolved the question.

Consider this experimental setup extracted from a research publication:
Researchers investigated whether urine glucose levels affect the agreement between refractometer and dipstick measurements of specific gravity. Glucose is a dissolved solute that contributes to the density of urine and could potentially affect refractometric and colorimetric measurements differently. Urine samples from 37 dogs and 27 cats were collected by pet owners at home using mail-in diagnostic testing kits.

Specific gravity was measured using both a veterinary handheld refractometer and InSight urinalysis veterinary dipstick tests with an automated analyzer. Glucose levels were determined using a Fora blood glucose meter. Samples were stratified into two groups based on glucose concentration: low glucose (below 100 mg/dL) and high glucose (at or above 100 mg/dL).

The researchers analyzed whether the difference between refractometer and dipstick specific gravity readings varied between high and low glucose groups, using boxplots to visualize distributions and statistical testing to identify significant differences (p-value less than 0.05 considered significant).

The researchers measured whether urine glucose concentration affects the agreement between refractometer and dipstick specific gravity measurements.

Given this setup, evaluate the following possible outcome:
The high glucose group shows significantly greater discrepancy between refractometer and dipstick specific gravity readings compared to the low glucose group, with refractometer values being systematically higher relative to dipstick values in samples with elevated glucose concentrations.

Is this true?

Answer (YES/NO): YES